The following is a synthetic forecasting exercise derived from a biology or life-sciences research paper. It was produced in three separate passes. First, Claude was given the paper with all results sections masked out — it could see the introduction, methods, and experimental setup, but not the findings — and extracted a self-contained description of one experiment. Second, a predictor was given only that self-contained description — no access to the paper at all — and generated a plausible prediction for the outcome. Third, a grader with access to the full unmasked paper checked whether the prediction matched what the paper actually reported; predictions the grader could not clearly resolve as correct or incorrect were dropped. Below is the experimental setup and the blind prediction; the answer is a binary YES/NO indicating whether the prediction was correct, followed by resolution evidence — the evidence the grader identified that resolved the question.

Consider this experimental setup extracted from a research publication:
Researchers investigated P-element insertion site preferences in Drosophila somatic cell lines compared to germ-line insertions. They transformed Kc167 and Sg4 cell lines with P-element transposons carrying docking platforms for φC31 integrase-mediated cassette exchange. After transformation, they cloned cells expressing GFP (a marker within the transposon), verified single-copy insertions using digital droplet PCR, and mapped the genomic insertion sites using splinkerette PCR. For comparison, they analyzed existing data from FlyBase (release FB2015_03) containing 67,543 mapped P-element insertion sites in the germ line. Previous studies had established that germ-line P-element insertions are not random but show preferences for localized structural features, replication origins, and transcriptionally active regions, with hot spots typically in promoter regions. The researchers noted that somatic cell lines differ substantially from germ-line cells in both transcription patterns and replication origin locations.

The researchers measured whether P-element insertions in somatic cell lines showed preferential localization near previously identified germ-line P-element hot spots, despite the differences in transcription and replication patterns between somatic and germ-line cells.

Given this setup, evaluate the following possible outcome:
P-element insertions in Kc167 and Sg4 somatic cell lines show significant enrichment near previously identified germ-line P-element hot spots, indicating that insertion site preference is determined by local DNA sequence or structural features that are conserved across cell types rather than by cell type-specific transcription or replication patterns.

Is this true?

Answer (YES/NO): YES